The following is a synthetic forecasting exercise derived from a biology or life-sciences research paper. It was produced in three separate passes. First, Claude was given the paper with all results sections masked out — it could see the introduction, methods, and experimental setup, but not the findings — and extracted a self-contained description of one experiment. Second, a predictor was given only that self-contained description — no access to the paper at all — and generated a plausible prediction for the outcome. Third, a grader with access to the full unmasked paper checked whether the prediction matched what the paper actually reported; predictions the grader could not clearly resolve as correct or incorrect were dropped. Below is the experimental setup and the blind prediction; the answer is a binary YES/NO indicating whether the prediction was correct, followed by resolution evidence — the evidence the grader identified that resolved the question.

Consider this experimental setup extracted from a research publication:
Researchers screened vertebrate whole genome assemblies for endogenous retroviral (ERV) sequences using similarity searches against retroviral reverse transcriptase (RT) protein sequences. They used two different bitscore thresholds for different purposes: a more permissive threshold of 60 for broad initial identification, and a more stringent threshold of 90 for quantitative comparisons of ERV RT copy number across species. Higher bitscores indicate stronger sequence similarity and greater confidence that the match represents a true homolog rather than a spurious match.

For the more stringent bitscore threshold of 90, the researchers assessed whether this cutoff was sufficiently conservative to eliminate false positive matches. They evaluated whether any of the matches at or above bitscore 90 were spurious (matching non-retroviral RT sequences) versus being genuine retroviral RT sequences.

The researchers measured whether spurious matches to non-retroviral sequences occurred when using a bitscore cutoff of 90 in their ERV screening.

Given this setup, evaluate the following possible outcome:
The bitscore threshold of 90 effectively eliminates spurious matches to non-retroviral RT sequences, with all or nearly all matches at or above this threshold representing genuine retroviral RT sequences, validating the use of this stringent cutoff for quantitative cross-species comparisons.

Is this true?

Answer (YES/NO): YES